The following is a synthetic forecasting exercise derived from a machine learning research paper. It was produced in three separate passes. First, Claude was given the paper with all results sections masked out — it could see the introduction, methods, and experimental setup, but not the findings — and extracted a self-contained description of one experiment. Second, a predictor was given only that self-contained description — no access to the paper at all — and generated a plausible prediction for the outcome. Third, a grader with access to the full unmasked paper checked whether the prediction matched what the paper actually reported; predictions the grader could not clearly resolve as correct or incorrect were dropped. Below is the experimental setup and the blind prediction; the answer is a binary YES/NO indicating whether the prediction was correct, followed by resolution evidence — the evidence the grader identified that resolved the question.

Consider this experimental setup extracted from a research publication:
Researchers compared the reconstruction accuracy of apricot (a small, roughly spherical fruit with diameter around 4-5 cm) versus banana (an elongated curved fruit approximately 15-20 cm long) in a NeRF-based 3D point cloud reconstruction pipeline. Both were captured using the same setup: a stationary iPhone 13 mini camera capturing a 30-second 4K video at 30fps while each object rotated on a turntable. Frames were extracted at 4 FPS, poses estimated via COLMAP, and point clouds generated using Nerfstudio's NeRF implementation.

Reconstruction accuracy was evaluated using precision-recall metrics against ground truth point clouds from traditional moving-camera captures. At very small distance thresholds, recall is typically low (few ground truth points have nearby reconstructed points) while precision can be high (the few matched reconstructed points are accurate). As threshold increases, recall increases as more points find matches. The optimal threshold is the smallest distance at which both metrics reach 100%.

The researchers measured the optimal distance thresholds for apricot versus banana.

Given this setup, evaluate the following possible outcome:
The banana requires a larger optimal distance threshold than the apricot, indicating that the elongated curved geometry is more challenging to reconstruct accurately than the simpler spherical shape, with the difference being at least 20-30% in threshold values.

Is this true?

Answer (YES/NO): YES